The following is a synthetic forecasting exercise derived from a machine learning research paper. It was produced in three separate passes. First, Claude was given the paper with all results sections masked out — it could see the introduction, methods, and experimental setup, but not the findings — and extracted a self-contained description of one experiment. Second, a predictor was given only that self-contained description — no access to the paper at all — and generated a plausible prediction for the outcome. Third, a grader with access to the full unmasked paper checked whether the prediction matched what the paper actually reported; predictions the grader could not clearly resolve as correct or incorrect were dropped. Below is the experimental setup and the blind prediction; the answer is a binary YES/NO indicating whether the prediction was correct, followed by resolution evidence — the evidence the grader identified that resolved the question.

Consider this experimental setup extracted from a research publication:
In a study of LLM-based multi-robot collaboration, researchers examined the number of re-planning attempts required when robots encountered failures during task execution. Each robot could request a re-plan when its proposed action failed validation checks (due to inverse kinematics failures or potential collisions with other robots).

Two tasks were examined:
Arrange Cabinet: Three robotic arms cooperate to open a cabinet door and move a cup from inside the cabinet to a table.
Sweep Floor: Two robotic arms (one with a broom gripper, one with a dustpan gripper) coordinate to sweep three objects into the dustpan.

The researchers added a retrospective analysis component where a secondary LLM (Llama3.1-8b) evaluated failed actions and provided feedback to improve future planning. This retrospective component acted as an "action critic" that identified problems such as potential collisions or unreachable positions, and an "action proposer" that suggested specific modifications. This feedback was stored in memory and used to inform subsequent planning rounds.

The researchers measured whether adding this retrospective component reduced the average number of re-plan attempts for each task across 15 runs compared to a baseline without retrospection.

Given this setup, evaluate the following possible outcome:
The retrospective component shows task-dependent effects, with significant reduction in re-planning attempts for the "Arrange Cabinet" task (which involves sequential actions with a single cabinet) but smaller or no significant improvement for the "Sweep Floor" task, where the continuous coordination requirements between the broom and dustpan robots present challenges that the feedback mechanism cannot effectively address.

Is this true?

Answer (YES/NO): NO